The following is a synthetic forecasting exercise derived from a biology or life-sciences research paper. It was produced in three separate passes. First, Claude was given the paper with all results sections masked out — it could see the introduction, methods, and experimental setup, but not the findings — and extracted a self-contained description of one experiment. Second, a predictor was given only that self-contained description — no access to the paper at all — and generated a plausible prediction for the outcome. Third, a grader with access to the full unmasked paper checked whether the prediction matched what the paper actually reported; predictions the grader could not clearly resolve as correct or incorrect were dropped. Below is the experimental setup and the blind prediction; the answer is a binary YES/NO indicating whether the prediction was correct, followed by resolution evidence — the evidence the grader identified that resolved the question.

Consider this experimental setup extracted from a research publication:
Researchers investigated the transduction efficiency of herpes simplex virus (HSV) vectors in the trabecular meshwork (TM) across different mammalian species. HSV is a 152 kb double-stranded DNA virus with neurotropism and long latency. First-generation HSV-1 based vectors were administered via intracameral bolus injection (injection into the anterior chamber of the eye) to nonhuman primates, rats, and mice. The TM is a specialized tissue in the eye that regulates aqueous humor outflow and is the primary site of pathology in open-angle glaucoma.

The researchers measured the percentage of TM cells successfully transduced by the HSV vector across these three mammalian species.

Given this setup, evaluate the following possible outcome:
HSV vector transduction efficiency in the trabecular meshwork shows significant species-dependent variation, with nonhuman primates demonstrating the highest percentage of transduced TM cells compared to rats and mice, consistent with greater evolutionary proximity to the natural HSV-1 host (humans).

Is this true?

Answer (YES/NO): YES